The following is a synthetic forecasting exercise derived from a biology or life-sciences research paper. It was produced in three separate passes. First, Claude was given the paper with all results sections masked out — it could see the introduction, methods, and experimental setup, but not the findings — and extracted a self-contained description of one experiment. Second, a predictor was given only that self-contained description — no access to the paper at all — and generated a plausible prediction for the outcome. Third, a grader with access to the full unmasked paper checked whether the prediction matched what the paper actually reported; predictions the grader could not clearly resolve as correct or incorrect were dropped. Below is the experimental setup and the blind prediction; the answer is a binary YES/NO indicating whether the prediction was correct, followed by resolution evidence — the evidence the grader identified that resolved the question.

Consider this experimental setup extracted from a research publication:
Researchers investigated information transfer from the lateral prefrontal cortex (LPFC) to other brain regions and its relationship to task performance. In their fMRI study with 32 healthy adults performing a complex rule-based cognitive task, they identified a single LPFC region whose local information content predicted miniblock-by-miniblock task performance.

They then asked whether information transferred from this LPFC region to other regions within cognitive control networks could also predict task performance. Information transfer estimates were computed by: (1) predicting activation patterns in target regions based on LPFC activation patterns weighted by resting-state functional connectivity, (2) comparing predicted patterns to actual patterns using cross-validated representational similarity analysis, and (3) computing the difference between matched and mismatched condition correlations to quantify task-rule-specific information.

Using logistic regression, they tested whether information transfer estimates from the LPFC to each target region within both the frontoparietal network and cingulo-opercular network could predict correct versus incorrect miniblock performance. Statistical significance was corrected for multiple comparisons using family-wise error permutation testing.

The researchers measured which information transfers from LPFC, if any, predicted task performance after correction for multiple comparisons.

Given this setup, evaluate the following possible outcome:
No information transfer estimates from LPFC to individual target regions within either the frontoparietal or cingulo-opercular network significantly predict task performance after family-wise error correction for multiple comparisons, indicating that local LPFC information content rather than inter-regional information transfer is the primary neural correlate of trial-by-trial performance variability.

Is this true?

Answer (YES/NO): NO